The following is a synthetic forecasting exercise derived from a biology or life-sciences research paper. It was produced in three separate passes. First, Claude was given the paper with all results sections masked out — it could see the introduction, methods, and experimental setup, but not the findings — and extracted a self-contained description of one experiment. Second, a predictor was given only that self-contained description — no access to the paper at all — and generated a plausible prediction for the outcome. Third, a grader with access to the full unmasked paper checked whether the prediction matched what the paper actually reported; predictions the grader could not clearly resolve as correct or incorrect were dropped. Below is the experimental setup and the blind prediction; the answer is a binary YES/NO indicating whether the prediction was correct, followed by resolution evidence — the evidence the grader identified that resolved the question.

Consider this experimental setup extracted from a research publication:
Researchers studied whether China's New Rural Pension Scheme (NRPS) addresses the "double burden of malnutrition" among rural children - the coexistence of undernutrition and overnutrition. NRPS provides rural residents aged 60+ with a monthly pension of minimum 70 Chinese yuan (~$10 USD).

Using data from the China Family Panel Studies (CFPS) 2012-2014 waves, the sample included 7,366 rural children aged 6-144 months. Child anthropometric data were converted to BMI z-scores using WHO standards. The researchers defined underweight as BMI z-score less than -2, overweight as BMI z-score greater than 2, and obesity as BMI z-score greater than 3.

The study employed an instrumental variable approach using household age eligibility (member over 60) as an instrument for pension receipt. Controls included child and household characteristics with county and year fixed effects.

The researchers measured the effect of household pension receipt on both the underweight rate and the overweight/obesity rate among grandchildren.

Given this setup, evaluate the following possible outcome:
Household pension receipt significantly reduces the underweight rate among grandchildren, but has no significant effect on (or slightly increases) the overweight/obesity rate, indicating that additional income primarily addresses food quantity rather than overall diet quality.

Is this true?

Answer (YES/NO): NO